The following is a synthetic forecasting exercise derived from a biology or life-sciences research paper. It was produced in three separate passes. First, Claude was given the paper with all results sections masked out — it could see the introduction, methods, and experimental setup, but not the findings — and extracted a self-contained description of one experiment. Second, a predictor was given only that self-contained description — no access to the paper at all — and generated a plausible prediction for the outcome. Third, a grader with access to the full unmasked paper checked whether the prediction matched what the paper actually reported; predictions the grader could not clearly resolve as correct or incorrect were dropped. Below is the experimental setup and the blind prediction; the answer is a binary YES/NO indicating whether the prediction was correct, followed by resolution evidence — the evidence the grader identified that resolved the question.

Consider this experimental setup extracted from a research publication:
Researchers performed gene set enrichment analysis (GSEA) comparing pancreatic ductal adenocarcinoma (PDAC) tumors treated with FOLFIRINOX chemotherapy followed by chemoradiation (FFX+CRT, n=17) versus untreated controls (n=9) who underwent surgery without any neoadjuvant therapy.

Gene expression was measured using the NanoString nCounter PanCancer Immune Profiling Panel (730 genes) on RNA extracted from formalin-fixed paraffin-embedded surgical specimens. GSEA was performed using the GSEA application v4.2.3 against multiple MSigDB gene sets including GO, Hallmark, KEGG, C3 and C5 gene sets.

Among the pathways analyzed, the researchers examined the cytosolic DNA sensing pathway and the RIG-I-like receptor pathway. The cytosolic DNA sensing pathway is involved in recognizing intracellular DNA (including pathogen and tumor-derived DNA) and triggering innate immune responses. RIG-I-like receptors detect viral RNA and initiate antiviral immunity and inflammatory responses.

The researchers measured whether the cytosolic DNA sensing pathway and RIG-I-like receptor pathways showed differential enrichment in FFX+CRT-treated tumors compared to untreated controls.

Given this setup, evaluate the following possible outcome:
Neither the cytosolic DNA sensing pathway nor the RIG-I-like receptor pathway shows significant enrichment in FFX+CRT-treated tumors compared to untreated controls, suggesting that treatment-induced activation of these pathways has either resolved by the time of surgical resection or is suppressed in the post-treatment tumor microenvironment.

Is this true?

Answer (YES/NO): NO